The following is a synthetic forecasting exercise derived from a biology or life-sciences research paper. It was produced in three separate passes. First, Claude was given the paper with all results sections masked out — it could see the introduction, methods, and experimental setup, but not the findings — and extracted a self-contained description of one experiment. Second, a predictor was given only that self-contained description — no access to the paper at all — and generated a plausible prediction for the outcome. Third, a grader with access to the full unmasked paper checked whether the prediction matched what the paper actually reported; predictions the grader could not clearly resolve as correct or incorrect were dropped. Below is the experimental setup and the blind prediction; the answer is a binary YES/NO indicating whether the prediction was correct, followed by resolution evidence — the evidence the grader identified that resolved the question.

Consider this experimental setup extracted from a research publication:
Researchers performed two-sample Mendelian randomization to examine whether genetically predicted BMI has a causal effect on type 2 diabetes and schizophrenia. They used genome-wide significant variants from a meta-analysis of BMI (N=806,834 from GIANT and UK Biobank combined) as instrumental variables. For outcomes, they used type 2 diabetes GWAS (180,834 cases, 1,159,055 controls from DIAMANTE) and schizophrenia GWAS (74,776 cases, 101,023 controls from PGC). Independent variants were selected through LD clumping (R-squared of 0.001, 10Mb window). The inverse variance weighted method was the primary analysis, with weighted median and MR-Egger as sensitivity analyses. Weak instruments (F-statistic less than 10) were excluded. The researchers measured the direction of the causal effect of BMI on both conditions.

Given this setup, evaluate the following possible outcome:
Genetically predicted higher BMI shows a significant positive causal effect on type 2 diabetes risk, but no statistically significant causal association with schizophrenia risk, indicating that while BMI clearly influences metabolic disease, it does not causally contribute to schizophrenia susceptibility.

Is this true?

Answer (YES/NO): NO